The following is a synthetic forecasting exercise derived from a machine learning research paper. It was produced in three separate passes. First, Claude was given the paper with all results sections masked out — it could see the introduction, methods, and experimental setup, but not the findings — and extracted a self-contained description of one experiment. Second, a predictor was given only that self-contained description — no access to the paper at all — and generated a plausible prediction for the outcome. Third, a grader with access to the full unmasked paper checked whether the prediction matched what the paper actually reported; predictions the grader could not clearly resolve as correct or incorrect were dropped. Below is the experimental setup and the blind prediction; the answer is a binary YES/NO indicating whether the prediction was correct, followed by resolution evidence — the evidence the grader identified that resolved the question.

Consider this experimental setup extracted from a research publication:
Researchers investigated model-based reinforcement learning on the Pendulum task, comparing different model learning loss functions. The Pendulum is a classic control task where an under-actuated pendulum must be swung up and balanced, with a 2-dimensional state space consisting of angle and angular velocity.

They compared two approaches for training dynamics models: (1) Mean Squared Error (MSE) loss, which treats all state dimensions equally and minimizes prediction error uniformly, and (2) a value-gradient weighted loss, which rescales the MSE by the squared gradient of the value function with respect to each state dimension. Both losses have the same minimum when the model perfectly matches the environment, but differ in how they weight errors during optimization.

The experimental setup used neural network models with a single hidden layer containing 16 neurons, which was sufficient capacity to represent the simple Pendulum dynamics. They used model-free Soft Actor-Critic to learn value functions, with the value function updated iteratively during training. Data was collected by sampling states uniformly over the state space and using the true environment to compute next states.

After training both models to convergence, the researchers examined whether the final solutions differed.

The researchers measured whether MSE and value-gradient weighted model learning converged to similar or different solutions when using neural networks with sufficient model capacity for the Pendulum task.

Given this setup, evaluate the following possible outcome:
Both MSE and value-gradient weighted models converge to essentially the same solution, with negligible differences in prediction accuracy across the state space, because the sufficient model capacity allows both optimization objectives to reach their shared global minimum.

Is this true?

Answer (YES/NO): YES